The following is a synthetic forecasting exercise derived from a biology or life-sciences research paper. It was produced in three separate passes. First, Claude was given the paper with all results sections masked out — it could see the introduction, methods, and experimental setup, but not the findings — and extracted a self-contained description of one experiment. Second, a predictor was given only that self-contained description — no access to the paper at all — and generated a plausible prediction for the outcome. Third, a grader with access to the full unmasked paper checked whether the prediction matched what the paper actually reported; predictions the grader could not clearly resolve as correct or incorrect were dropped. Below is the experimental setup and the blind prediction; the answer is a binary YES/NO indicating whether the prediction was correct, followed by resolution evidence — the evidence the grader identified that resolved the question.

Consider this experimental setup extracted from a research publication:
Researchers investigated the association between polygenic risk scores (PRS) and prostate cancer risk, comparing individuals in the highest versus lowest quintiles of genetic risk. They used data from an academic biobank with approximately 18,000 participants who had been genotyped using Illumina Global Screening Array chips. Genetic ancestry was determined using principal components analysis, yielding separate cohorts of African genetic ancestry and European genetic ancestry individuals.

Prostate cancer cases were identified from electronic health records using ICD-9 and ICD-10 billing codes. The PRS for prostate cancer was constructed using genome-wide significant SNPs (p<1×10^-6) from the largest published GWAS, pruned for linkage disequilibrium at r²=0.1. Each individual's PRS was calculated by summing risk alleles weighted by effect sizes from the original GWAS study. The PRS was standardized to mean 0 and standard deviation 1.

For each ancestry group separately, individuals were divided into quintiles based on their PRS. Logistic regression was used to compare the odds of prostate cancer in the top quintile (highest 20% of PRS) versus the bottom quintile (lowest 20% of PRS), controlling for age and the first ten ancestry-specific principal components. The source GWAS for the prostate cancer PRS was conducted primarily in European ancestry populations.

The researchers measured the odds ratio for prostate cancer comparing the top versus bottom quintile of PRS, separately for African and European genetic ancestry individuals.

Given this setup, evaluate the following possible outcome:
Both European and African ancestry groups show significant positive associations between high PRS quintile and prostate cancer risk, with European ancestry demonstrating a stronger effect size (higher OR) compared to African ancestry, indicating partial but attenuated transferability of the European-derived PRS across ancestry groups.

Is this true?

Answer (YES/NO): YES